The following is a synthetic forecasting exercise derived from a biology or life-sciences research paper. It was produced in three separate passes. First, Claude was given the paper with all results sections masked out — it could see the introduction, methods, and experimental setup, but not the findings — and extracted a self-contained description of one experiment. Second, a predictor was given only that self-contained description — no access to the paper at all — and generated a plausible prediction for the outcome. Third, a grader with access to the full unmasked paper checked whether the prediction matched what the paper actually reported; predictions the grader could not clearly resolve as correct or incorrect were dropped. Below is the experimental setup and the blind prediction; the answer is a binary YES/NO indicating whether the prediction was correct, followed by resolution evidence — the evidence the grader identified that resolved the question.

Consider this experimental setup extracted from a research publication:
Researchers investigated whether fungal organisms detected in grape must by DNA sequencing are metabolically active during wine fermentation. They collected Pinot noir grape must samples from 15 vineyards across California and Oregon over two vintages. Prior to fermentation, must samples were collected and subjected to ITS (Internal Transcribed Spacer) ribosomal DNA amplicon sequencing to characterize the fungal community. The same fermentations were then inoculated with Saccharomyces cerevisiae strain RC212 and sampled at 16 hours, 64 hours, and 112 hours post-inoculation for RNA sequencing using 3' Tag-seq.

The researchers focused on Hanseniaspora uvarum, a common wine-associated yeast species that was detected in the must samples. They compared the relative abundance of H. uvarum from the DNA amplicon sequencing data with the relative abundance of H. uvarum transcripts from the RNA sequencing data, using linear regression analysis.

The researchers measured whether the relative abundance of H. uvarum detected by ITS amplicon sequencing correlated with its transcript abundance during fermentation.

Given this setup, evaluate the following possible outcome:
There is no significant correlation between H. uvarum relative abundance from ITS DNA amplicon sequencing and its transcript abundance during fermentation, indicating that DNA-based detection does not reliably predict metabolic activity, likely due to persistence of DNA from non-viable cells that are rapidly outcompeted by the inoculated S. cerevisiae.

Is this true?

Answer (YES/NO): NO